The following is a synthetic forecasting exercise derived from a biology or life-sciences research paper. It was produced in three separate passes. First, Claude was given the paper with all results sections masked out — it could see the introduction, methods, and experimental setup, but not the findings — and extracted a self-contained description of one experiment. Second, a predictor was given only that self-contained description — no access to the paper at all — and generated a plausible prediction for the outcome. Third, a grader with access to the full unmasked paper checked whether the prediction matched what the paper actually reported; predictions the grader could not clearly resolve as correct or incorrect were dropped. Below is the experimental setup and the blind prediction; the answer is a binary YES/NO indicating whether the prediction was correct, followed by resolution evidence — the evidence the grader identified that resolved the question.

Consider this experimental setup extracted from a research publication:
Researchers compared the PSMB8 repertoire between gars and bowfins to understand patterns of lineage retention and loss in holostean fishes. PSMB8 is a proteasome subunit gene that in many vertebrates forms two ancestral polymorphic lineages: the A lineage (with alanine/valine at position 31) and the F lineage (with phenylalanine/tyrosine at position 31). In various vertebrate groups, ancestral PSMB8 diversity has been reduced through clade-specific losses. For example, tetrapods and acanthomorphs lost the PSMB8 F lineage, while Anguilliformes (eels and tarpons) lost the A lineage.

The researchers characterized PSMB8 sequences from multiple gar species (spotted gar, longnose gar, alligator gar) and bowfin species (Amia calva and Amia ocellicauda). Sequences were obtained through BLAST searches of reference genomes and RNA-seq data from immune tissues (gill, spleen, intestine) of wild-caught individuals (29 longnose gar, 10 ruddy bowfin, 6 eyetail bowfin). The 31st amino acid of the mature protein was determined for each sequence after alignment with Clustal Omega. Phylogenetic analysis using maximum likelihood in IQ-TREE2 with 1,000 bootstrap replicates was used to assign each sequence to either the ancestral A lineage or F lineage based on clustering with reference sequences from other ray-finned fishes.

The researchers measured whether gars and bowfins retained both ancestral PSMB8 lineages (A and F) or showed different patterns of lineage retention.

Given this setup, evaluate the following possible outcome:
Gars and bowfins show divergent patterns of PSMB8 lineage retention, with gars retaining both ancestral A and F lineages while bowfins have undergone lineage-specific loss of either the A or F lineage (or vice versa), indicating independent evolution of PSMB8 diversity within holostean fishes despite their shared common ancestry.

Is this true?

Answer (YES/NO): NO